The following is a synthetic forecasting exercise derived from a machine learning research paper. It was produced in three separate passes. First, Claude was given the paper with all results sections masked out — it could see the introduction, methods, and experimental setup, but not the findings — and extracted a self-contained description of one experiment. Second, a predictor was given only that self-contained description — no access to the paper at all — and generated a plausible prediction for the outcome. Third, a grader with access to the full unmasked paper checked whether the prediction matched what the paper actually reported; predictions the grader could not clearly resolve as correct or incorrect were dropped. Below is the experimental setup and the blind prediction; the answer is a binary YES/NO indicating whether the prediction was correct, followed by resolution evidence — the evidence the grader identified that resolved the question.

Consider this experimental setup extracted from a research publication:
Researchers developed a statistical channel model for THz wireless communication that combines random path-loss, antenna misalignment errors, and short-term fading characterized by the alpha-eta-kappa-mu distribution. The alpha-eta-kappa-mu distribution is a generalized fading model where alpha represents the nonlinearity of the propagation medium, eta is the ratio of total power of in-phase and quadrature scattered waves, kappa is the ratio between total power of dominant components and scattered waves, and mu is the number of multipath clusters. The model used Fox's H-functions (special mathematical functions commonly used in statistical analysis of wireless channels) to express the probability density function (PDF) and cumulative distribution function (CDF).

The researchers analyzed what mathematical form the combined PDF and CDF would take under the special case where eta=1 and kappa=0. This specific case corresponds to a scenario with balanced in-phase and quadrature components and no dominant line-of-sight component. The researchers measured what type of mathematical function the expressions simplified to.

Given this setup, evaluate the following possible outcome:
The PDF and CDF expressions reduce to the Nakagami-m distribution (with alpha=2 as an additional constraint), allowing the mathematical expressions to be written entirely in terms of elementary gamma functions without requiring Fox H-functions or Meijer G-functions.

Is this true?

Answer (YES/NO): NO